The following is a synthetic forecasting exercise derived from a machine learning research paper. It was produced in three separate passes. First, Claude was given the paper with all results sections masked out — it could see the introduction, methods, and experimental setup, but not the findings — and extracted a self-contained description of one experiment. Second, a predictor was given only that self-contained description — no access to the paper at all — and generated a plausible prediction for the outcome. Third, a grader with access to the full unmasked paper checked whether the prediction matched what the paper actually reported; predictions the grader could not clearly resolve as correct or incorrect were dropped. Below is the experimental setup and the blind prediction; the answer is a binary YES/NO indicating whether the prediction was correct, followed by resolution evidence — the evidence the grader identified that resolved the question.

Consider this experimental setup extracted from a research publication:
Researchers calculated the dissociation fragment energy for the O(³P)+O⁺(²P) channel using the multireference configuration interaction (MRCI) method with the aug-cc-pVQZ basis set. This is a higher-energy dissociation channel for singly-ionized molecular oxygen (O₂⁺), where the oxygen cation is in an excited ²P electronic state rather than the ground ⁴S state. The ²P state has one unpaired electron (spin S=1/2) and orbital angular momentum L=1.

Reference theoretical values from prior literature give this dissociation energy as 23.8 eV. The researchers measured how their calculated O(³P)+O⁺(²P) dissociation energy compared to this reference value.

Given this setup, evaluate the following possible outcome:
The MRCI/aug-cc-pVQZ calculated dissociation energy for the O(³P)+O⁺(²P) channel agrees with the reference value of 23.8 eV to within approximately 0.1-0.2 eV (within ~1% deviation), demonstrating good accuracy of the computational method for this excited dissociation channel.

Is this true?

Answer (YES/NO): NO